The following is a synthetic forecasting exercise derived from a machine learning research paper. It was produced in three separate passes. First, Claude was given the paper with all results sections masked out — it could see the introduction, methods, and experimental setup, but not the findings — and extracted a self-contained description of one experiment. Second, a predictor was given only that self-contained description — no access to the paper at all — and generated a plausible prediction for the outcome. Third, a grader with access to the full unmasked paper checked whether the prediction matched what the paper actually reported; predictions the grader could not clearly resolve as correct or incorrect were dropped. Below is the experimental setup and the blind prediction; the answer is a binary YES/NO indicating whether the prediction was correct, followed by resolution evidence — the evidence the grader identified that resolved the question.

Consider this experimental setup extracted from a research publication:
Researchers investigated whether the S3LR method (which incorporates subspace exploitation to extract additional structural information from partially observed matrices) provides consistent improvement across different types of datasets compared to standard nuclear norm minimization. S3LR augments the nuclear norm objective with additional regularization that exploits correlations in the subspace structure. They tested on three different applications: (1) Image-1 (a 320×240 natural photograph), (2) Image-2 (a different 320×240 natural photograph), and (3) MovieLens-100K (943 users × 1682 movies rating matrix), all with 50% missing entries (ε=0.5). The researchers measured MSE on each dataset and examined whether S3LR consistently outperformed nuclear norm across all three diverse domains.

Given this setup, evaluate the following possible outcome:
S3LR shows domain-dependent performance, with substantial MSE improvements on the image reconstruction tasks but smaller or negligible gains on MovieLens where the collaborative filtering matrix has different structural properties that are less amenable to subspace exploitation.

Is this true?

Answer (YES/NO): YES